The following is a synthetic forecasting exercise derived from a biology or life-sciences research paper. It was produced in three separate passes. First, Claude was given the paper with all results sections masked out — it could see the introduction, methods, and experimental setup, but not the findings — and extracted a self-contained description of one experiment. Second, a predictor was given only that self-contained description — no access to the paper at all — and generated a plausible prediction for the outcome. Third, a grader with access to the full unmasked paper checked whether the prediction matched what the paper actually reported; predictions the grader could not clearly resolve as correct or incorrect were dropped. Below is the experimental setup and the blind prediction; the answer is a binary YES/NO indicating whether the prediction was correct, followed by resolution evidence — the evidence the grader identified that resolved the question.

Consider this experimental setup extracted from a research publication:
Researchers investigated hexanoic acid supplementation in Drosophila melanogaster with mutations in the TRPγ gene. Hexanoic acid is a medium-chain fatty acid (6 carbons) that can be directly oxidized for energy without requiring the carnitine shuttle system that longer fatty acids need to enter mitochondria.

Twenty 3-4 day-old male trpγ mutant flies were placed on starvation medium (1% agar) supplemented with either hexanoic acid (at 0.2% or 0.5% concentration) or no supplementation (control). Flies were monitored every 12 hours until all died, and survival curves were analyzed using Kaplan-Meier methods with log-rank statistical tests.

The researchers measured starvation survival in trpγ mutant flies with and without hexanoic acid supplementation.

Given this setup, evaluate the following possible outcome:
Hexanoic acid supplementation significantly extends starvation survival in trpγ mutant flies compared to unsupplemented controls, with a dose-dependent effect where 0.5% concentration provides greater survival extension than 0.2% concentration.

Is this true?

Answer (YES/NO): NO